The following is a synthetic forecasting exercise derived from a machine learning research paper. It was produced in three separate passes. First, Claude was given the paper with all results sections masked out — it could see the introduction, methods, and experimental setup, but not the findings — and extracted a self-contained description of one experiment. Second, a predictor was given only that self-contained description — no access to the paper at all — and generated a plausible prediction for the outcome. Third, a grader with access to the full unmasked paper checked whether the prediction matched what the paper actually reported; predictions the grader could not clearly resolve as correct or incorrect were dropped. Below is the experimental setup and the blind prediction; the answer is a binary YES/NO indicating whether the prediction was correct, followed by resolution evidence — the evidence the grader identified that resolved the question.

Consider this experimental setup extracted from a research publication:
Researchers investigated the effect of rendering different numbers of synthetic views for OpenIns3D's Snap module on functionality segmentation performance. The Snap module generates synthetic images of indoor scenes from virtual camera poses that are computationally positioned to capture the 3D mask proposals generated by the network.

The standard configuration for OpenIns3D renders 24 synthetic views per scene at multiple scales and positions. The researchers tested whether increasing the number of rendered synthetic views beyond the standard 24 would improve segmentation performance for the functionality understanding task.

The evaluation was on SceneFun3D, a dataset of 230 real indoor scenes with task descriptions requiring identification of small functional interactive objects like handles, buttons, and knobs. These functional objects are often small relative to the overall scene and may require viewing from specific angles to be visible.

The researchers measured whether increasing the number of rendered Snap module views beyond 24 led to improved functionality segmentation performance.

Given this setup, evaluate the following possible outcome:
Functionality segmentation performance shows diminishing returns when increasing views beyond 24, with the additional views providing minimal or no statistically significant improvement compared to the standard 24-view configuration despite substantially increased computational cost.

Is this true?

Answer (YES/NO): YES